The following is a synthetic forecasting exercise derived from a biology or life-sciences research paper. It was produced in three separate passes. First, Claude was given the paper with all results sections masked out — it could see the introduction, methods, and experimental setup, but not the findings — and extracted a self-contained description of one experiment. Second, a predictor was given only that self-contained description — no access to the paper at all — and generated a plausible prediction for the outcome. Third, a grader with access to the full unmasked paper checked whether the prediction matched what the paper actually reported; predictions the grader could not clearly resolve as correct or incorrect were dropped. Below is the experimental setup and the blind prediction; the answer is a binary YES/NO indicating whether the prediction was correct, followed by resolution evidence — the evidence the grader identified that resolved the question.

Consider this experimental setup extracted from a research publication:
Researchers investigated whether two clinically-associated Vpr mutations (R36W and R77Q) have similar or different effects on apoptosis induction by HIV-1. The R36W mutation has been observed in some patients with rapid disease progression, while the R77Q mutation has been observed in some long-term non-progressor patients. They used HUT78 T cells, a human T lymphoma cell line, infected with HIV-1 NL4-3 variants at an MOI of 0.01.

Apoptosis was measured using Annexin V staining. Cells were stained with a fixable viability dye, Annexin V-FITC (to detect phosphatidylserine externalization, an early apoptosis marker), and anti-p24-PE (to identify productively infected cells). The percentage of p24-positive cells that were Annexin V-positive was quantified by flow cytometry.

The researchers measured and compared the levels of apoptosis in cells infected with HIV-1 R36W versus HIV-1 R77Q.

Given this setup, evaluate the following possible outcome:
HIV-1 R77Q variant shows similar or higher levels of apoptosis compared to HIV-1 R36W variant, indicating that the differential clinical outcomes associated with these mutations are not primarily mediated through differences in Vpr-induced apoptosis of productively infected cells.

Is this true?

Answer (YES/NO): NO